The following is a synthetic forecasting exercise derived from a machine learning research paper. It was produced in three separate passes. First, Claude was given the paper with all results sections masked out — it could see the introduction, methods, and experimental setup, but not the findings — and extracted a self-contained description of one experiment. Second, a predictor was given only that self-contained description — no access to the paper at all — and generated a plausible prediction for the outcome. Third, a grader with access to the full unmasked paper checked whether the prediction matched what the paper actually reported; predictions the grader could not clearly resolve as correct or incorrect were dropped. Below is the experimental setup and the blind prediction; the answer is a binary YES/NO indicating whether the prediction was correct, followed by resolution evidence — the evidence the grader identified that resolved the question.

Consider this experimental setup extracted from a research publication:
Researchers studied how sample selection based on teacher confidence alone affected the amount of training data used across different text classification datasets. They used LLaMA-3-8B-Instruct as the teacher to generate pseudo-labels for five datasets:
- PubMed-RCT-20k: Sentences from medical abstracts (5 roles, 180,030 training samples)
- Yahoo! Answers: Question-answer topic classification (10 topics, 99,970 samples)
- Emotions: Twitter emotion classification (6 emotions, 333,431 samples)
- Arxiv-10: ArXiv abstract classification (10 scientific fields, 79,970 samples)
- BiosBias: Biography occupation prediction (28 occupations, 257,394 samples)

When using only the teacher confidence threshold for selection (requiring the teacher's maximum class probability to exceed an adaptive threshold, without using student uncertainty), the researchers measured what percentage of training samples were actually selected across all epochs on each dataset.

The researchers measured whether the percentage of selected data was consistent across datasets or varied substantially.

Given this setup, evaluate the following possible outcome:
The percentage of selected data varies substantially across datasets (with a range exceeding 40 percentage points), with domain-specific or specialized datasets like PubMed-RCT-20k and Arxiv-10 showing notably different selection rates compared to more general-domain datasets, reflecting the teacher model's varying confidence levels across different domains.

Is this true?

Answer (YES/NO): NO